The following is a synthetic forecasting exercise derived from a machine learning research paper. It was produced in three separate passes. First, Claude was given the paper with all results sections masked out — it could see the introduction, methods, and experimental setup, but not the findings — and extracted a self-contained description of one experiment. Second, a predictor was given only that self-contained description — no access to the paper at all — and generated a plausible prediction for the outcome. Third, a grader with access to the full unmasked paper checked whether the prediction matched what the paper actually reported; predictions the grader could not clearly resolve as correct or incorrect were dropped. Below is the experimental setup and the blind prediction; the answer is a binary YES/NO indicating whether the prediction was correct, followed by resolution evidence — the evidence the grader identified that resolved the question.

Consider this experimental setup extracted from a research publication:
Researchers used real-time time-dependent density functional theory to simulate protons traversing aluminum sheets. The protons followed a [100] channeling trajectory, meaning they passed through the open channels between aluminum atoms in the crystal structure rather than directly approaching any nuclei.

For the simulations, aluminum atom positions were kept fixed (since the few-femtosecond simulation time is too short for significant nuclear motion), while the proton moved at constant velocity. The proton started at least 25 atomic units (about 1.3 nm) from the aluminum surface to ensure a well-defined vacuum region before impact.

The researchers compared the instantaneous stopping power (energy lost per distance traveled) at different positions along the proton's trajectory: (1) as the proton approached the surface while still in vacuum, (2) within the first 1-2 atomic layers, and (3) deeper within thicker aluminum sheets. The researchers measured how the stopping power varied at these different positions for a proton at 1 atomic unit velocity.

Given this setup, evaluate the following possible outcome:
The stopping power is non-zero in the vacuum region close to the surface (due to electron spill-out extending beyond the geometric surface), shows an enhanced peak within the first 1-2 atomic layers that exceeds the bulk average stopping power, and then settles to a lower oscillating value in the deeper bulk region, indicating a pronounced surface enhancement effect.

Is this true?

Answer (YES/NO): YES